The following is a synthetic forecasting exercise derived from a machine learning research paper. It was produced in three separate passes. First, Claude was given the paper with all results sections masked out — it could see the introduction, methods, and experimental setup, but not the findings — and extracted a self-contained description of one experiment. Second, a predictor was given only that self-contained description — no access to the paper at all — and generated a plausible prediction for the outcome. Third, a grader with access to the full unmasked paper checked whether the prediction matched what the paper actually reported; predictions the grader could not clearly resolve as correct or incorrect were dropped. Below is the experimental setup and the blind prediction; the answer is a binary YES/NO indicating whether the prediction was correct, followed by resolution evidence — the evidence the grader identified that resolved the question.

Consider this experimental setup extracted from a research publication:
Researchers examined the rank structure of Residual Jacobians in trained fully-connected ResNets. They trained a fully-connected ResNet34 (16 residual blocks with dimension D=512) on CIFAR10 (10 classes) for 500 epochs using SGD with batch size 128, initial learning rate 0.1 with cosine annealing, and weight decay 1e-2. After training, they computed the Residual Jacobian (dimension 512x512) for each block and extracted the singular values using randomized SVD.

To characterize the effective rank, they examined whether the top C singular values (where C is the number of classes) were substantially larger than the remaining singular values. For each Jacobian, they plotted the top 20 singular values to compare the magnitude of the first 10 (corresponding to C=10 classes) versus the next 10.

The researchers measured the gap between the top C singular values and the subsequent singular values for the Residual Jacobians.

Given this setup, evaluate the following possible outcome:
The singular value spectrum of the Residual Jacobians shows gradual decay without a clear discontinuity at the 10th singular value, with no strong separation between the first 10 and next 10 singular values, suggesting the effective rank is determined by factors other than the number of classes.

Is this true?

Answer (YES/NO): NO